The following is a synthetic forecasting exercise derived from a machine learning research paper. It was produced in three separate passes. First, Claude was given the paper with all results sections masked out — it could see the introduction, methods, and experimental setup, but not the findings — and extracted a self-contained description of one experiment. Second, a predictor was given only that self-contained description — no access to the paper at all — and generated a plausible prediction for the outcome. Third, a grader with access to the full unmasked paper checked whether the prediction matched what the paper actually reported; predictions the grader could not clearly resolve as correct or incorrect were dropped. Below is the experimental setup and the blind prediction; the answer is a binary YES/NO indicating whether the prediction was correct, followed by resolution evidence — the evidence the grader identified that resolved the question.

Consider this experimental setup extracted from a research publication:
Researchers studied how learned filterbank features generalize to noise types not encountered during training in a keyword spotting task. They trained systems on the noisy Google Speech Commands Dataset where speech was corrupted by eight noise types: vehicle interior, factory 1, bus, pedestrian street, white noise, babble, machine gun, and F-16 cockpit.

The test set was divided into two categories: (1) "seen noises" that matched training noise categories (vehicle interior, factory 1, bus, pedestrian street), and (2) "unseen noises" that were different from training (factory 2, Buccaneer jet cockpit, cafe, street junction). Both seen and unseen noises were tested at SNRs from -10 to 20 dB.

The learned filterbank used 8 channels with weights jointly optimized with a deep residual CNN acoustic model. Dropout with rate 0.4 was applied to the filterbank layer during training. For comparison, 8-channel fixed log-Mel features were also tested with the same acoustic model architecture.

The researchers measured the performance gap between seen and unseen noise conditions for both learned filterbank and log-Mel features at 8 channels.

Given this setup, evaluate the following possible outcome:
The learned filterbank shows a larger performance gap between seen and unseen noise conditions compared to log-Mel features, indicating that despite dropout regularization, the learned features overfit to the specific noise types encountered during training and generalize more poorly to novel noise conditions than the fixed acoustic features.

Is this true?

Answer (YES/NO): NO